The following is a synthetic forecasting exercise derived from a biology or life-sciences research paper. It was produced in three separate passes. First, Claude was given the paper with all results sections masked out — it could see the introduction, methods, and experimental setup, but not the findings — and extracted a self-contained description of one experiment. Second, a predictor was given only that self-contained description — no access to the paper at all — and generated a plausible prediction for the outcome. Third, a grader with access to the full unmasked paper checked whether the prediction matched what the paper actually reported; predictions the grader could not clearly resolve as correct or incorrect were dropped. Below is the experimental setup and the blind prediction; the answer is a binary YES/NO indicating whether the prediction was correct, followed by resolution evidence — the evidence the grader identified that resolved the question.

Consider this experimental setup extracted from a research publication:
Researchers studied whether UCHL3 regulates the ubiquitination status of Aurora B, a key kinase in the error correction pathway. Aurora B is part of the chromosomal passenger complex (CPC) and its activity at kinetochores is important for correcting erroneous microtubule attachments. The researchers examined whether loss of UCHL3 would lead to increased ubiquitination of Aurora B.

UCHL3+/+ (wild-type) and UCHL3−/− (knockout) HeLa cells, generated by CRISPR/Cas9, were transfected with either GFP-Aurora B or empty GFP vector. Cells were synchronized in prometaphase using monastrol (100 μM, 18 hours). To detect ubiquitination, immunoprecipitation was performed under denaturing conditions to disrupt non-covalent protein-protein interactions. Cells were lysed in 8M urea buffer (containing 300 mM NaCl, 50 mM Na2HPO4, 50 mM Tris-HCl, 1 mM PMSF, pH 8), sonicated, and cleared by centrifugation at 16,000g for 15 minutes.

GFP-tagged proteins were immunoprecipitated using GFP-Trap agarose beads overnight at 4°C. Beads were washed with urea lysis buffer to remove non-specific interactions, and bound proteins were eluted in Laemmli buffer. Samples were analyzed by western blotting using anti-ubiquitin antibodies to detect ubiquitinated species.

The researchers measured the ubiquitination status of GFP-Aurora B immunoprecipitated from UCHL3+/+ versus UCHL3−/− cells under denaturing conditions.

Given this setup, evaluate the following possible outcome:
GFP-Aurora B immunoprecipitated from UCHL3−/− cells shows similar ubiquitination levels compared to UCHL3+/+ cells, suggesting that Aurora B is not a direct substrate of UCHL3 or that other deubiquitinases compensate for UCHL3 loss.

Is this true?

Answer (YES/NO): NO